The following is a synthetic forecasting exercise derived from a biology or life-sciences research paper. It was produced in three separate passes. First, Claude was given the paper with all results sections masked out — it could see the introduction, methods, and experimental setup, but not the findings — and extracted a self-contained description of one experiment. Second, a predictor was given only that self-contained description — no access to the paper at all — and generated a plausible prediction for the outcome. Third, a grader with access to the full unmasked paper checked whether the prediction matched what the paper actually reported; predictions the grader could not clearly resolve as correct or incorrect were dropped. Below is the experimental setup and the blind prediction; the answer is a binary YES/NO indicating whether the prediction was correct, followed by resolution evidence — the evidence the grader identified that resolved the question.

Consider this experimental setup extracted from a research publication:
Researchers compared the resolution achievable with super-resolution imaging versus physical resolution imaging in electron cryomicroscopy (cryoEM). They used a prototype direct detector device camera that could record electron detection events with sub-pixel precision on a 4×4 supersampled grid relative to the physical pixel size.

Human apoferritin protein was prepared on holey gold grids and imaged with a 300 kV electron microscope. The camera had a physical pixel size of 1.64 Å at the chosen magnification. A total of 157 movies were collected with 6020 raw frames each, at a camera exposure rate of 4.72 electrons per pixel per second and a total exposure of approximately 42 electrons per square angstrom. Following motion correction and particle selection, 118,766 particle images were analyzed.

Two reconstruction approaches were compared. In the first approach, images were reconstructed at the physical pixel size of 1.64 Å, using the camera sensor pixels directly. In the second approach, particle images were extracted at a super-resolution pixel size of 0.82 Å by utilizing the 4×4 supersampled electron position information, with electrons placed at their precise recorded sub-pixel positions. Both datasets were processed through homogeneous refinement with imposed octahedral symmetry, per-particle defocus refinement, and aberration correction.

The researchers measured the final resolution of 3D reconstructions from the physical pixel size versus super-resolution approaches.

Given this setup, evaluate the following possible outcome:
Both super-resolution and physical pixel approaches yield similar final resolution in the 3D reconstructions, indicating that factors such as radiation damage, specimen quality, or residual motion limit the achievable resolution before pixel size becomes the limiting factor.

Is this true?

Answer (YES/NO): NO